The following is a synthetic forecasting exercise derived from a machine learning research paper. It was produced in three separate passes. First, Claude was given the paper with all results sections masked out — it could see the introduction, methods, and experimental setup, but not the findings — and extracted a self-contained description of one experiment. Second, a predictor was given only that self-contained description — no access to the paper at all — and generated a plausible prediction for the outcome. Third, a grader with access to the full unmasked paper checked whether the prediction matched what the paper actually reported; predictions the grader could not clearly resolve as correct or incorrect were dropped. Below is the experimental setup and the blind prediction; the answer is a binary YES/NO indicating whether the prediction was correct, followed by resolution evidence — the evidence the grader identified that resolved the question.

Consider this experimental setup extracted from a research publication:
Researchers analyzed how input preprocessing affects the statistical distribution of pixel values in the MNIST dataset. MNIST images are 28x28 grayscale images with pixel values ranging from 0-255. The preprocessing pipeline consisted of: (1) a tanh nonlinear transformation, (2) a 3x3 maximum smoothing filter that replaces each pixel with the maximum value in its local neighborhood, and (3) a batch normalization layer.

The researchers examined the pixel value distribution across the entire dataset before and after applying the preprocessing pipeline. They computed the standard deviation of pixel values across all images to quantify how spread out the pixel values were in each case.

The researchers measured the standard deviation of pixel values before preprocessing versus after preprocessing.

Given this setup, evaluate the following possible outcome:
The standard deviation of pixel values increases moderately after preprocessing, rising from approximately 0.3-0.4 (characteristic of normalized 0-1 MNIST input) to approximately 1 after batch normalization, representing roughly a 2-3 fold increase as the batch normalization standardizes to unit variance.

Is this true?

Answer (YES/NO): NO